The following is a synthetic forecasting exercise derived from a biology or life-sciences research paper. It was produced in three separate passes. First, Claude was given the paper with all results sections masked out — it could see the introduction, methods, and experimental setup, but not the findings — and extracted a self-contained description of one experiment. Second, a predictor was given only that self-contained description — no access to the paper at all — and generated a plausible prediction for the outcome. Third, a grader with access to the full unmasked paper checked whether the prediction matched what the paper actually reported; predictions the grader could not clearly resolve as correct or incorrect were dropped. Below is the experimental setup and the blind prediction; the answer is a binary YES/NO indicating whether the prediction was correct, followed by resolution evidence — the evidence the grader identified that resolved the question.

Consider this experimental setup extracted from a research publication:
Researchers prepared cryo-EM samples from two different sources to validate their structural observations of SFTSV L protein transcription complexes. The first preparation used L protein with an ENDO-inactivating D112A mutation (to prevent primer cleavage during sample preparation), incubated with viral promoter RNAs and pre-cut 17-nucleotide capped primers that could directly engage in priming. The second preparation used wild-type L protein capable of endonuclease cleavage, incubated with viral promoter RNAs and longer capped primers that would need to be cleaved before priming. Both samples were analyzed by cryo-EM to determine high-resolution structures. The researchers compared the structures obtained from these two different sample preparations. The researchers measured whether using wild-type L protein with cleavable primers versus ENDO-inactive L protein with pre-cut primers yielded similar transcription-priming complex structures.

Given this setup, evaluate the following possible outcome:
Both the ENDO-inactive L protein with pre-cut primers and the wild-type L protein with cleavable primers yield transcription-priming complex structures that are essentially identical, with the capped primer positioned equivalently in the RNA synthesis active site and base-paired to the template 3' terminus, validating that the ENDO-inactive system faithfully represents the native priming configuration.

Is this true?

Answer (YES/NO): NO